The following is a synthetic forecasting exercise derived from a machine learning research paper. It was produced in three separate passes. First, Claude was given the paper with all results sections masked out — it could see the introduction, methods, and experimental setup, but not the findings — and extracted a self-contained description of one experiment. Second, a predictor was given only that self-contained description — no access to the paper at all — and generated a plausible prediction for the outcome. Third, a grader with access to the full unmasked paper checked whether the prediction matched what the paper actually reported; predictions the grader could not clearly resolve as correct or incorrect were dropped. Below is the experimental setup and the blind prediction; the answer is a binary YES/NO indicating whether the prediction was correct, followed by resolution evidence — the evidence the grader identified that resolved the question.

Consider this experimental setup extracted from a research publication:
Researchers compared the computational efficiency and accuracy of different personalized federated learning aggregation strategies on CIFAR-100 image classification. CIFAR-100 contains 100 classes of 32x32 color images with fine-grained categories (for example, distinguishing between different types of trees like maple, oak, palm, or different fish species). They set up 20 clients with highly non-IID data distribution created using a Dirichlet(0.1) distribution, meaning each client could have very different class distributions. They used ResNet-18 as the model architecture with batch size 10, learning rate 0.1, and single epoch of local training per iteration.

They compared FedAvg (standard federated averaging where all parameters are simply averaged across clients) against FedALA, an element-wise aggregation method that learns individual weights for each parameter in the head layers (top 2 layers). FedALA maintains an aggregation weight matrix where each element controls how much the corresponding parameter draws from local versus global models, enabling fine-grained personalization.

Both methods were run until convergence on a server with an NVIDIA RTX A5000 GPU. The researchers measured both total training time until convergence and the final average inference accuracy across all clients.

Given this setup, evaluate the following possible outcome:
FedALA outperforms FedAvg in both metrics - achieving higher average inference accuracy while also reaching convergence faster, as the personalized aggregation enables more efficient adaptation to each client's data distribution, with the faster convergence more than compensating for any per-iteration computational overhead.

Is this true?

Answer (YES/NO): YES